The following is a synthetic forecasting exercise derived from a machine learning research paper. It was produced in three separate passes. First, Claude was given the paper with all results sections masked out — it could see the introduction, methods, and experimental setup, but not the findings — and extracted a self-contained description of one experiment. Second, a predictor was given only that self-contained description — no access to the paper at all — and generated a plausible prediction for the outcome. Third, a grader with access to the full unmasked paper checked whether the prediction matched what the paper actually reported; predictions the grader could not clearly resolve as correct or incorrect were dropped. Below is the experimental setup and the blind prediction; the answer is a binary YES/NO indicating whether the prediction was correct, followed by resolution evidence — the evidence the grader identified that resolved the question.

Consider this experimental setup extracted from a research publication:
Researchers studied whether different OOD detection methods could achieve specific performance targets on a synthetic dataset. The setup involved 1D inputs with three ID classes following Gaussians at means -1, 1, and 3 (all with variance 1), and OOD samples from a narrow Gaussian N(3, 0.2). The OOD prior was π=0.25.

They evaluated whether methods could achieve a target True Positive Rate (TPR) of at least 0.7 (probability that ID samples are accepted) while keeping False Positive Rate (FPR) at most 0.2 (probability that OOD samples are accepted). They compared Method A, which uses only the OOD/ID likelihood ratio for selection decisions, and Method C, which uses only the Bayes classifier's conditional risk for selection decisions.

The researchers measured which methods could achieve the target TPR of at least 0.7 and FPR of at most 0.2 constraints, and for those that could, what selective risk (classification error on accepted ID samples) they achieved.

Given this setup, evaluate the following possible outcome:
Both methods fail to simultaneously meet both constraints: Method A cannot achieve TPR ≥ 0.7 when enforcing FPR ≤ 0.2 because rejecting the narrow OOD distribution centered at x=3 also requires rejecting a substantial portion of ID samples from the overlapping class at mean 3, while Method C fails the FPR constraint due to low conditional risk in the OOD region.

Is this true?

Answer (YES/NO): NO